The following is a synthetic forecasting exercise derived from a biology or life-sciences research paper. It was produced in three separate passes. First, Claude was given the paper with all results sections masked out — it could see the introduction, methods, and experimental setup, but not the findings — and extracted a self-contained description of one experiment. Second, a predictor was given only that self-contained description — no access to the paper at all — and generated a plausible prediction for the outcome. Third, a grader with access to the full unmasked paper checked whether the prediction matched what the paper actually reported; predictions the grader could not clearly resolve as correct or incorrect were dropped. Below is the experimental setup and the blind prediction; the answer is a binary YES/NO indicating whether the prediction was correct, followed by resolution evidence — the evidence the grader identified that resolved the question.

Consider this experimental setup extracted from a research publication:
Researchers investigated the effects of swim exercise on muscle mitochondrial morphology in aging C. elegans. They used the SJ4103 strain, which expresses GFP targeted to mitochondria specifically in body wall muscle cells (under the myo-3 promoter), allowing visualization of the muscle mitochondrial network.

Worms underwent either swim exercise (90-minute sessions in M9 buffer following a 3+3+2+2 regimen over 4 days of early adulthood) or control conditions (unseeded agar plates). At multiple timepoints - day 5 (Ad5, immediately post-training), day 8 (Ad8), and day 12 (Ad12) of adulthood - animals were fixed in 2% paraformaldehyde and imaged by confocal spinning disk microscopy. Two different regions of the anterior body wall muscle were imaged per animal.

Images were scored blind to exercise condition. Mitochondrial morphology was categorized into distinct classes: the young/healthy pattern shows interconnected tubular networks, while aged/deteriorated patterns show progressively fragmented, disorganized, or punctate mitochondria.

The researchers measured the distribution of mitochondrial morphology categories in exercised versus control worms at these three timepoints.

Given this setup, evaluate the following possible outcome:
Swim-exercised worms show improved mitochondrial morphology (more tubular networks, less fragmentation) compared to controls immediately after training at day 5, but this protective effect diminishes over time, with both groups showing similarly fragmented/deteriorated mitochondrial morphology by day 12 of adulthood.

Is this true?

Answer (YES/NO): NO